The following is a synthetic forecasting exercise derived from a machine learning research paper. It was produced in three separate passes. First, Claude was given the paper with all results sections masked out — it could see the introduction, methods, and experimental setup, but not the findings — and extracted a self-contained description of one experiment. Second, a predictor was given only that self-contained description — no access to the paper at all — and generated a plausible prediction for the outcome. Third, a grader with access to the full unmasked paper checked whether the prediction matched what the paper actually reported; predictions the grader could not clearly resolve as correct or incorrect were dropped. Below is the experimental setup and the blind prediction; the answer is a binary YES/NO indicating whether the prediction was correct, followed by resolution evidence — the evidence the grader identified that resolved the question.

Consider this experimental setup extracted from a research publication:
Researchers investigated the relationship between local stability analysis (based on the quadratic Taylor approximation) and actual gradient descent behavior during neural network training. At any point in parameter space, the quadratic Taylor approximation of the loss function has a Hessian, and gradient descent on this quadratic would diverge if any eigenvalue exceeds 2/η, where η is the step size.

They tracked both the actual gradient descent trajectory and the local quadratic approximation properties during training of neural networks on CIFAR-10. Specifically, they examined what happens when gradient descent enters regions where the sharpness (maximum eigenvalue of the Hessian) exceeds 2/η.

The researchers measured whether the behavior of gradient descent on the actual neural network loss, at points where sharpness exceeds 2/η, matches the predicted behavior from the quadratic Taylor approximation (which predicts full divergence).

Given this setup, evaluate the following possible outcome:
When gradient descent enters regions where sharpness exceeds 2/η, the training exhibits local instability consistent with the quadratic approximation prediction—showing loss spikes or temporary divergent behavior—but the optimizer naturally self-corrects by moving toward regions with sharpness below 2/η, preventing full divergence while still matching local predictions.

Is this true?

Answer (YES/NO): NO